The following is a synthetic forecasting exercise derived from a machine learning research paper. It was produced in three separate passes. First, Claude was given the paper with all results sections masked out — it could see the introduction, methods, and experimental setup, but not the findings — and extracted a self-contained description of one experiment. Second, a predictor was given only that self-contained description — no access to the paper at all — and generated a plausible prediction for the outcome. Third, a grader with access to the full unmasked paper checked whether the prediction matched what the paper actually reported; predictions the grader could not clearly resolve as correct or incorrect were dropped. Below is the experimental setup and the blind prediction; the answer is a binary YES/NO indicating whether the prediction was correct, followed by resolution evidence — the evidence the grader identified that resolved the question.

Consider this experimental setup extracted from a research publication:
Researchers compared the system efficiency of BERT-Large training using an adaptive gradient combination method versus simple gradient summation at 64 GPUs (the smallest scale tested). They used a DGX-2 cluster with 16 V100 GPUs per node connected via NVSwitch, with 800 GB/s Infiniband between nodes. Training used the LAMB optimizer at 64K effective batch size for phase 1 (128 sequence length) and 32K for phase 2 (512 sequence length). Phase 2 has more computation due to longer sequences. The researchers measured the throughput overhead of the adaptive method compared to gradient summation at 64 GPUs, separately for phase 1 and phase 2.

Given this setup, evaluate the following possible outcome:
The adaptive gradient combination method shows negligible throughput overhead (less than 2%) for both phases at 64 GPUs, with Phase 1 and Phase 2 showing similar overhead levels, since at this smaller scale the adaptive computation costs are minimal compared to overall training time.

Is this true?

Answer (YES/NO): NO